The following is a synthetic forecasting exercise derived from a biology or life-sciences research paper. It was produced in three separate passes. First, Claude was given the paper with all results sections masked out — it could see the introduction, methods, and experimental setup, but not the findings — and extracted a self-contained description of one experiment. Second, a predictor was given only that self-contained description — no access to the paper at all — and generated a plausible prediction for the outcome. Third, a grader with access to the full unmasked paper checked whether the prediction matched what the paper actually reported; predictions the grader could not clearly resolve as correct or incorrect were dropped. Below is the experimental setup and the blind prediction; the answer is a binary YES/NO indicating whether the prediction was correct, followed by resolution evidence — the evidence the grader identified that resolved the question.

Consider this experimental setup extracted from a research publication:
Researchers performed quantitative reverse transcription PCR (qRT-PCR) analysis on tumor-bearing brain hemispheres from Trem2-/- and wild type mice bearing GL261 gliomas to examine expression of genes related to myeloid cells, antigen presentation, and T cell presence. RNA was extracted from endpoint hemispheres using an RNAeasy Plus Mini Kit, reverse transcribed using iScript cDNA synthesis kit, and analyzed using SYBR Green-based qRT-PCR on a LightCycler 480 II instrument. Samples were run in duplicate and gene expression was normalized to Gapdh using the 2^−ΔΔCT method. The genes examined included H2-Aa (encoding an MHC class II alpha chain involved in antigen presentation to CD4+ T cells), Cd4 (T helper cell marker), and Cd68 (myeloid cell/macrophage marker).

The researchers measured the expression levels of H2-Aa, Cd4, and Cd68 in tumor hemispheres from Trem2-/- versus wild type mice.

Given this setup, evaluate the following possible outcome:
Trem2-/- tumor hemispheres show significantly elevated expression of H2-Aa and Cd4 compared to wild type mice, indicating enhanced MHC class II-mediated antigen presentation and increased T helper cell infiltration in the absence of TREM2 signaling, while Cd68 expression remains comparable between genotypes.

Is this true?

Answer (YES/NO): NO